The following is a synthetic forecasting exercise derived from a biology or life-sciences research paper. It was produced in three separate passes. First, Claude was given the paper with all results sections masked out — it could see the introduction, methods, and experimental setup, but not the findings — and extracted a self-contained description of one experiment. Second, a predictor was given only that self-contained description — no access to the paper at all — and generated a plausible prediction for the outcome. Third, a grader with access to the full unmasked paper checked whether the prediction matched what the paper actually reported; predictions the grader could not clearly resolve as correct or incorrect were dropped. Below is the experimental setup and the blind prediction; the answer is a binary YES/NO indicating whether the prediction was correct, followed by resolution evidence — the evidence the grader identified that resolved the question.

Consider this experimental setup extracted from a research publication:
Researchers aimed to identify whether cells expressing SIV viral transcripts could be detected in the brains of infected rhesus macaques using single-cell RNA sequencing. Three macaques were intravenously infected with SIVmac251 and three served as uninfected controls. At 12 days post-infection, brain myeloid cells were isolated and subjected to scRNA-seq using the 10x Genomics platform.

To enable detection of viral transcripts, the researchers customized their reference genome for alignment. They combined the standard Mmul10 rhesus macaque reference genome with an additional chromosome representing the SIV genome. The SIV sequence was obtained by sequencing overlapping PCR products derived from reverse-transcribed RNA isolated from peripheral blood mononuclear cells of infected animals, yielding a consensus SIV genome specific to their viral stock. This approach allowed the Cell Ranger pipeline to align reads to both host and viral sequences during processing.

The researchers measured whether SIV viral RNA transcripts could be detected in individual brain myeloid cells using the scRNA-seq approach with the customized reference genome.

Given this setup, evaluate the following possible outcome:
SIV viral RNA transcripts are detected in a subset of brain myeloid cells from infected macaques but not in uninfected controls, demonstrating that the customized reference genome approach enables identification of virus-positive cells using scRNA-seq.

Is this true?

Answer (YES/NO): YES